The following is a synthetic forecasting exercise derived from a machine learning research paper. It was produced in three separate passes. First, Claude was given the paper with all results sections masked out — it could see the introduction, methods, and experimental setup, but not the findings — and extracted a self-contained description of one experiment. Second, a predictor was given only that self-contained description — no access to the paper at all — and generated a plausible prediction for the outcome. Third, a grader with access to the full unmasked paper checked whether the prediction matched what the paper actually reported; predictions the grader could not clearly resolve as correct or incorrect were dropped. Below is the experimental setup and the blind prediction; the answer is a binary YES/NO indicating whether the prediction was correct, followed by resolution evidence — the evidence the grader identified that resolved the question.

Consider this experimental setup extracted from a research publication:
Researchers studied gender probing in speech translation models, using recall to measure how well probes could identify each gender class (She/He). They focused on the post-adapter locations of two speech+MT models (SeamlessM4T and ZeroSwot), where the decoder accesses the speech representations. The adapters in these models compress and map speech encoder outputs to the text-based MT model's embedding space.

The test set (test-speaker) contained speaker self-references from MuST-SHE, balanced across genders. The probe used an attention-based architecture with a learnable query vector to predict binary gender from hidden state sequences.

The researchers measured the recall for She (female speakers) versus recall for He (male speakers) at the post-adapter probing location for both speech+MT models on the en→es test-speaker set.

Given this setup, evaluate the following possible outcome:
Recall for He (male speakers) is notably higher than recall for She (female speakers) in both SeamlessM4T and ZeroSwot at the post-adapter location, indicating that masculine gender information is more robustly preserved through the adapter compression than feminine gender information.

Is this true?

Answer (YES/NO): NO